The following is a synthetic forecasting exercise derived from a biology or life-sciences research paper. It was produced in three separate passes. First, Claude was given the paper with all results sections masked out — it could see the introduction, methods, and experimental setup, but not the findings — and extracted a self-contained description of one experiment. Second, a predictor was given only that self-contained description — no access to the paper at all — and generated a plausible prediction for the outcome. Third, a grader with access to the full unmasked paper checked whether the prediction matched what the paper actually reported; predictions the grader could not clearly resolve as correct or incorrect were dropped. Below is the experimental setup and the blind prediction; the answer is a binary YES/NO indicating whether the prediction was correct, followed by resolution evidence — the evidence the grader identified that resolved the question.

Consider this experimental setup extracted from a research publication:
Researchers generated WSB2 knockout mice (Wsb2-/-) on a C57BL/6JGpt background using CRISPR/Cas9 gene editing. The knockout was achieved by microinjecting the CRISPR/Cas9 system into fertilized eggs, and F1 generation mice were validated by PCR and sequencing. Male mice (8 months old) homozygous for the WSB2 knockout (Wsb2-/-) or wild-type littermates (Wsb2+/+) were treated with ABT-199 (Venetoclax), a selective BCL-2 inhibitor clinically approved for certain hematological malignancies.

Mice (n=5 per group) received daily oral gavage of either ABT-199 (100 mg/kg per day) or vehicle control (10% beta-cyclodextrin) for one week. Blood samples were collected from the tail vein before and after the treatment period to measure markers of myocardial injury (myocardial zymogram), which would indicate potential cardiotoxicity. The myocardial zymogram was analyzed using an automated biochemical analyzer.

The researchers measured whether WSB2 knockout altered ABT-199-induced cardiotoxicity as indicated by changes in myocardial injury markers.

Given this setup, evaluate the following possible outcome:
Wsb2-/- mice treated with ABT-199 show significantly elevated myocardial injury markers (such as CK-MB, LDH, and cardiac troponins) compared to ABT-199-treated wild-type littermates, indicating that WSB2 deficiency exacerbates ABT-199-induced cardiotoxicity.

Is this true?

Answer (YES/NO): YES